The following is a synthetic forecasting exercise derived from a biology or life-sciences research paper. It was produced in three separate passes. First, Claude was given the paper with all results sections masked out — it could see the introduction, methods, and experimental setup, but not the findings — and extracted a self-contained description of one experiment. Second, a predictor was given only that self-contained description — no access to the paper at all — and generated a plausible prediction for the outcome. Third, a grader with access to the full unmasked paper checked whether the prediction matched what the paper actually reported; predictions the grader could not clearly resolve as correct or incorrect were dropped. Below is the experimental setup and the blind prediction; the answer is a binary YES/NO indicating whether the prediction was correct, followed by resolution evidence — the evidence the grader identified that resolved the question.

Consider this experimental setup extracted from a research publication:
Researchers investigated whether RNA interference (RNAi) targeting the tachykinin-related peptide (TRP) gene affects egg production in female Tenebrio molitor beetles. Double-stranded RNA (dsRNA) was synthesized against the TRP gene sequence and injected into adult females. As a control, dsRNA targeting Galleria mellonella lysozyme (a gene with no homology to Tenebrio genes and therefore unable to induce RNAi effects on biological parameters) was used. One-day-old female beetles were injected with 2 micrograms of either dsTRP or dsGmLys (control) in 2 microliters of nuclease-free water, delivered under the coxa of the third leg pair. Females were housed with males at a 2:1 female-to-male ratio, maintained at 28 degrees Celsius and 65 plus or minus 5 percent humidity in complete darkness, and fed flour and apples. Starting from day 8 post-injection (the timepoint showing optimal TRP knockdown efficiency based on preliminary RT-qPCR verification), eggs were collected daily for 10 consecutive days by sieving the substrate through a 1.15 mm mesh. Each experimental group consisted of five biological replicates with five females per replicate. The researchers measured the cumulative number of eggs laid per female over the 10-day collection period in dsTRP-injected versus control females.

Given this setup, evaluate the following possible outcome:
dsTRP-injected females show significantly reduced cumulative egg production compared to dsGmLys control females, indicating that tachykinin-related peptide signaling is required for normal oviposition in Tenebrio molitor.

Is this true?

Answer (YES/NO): NO